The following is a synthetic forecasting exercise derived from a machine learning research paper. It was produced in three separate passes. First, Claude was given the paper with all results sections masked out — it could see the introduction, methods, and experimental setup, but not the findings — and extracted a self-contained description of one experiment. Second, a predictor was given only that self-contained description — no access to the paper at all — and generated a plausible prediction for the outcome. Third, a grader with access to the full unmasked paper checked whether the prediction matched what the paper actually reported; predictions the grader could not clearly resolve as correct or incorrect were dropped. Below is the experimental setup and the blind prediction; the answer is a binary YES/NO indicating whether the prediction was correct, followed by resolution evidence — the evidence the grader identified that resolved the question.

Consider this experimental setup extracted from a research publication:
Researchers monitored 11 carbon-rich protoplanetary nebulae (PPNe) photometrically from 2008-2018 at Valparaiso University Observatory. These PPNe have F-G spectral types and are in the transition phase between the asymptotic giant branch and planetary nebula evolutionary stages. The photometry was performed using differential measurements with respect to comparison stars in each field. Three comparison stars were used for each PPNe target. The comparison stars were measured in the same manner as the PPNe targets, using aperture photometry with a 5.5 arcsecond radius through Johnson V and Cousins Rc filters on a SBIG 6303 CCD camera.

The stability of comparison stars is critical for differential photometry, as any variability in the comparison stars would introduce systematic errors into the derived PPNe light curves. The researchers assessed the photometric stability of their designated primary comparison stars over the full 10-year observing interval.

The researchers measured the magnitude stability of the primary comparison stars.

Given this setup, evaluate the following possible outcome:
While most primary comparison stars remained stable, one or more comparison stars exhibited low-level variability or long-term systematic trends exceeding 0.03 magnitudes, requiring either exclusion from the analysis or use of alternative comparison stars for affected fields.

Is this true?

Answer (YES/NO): NO